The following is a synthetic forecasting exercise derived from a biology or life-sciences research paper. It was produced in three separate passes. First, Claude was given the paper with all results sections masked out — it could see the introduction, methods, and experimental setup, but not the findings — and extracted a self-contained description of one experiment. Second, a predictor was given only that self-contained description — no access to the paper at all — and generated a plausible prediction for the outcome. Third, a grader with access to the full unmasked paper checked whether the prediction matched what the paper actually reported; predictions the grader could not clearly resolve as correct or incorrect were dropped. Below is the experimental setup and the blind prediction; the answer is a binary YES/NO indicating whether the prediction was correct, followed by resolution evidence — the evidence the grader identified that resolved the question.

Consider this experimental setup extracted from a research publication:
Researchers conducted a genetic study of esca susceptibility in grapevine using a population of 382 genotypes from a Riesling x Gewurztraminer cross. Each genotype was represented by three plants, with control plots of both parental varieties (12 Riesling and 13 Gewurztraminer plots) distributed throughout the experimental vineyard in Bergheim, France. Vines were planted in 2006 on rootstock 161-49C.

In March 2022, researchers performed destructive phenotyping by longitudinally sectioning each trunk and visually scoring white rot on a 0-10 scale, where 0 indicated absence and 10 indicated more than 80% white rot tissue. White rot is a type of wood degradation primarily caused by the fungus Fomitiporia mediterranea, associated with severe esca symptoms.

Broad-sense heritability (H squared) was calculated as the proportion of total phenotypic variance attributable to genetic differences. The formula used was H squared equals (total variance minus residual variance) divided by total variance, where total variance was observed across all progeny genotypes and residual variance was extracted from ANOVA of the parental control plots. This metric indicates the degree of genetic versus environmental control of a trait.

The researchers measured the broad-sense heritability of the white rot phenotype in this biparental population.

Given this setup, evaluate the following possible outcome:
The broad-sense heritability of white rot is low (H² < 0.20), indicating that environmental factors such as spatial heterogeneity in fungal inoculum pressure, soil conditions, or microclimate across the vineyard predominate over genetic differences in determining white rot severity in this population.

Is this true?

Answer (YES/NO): NO